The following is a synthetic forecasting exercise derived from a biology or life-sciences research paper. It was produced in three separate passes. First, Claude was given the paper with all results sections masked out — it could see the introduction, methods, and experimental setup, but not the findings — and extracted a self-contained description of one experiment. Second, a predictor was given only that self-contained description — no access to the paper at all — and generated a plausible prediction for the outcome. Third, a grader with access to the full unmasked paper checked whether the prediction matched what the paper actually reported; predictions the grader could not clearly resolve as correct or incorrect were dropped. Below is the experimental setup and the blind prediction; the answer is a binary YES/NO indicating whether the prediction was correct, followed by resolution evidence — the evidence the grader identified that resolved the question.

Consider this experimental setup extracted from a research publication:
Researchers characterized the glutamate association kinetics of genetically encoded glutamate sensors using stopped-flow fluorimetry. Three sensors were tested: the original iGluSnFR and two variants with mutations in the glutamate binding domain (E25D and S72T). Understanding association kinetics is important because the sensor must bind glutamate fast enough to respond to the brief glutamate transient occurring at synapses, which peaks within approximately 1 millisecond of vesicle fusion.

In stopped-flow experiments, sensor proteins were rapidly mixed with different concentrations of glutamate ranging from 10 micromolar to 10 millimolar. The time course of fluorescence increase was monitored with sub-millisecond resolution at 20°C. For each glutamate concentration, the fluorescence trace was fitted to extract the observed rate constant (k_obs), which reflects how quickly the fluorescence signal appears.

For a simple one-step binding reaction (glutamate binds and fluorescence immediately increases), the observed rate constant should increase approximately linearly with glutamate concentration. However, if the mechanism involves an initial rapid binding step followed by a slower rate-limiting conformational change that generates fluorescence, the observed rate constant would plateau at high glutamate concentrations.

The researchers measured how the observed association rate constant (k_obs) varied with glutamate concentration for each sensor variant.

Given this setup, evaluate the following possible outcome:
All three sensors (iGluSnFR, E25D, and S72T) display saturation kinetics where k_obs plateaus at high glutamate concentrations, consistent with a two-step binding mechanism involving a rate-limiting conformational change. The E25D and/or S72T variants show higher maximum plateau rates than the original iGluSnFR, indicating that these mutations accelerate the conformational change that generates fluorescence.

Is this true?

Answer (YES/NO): NO